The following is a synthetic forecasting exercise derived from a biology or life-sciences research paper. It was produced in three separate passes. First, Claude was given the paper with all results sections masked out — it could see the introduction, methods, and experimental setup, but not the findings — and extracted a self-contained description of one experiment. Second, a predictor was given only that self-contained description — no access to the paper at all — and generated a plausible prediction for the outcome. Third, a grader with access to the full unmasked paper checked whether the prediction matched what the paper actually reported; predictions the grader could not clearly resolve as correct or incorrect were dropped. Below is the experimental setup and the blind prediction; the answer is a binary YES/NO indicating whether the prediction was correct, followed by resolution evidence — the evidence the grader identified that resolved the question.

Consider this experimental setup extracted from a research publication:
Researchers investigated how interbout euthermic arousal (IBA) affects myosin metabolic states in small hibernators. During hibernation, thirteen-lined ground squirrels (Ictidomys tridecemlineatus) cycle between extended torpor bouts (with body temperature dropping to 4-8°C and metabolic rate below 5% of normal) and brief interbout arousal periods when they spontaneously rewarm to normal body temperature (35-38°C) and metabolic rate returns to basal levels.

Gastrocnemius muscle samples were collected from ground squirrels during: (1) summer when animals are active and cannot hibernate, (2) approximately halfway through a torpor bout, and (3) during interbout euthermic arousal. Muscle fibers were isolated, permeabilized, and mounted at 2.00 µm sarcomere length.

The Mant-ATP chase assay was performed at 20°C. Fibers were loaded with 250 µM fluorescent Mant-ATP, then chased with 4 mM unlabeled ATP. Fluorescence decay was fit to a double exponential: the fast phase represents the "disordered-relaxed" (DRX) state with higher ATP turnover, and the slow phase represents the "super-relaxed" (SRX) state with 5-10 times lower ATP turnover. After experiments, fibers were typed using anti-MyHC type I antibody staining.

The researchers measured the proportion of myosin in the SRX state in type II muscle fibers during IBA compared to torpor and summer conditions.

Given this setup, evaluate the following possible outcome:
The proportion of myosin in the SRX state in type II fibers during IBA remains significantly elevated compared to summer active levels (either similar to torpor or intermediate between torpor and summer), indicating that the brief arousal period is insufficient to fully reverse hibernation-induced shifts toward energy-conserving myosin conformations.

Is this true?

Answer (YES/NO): NO